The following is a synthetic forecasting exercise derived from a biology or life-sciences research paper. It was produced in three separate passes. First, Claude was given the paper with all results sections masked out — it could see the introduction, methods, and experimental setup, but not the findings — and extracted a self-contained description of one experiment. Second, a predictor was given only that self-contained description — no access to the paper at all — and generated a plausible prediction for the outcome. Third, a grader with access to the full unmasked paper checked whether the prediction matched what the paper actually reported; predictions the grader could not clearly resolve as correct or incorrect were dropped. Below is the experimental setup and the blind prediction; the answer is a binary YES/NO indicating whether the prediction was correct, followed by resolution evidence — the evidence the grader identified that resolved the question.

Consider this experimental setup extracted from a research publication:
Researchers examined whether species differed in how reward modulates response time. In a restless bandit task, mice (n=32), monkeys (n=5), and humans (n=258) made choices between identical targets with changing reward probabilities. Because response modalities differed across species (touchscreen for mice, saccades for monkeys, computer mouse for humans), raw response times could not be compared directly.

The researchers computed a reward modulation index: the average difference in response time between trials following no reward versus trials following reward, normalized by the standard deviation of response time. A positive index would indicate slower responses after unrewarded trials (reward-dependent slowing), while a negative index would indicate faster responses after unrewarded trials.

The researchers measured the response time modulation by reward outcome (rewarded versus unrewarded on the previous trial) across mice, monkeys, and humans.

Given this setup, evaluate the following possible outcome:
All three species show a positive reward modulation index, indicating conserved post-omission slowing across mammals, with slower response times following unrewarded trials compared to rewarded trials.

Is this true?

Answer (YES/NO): NO